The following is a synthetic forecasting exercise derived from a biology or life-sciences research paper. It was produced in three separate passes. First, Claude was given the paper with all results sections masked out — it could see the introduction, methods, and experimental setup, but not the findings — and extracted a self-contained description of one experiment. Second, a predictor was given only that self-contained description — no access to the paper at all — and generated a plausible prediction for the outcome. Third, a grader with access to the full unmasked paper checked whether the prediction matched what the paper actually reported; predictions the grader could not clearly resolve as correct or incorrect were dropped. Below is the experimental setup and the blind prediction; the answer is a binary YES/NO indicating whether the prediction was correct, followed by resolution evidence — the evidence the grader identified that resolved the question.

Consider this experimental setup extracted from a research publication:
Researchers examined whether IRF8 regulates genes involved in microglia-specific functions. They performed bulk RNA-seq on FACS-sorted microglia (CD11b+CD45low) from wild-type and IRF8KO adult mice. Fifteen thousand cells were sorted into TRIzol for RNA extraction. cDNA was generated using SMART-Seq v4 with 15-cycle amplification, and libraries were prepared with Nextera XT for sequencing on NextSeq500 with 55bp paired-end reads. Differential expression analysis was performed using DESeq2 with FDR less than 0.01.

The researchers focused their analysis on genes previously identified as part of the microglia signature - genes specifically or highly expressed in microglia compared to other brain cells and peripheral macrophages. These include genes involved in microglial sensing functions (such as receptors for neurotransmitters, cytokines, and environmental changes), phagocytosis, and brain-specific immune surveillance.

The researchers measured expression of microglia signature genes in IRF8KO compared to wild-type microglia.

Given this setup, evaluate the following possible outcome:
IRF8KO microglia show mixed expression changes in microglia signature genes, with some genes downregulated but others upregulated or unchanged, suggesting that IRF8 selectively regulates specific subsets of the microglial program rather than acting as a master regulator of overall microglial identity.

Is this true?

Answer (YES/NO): NO